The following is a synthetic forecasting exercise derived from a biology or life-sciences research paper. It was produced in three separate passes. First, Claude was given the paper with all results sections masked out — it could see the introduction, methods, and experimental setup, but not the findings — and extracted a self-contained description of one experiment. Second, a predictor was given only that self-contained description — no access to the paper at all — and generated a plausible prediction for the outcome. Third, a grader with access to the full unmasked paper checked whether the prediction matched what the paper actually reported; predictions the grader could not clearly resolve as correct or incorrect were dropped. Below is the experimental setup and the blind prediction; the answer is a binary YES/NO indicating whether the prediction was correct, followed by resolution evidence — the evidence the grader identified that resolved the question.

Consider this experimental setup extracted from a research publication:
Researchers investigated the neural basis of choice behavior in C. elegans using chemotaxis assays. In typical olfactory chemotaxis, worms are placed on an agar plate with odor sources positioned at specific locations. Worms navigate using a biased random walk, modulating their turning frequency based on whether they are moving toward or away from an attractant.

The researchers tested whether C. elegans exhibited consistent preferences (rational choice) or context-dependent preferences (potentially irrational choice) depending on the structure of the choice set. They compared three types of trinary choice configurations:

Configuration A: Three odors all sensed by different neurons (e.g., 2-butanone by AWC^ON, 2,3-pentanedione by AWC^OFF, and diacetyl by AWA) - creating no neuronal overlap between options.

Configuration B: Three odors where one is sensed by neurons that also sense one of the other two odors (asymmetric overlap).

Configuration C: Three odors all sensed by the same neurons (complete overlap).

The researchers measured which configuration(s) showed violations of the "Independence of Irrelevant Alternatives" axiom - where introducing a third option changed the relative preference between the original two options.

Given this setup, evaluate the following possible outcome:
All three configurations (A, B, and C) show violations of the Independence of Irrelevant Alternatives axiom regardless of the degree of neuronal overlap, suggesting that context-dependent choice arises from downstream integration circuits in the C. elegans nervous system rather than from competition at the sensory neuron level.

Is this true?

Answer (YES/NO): NO